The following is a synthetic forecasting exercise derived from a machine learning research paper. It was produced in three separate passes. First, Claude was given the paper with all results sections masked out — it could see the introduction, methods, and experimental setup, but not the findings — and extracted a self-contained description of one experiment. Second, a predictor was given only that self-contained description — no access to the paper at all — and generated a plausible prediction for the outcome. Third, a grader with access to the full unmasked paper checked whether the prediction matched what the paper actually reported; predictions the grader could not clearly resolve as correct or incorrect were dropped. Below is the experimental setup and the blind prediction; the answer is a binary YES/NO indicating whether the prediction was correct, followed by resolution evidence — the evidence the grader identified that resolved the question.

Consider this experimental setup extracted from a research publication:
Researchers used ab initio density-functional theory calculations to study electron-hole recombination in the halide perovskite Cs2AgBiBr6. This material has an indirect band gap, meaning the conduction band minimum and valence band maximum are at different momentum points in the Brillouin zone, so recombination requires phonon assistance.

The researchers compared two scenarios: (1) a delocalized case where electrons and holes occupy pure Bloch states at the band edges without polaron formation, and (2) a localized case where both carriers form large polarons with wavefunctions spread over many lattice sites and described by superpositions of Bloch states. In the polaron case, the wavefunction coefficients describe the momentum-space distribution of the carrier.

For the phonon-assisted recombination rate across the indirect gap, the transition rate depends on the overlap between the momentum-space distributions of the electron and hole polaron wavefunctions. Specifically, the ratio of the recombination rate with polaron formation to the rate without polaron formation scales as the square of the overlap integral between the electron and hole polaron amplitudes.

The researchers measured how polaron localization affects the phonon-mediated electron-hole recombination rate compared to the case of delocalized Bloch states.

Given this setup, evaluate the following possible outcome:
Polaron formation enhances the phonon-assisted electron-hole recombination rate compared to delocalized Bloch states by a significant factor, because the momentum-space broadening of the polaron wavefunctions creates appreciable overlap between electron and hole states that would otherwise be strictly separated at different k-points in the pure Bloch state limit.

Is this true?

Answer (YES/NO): NO